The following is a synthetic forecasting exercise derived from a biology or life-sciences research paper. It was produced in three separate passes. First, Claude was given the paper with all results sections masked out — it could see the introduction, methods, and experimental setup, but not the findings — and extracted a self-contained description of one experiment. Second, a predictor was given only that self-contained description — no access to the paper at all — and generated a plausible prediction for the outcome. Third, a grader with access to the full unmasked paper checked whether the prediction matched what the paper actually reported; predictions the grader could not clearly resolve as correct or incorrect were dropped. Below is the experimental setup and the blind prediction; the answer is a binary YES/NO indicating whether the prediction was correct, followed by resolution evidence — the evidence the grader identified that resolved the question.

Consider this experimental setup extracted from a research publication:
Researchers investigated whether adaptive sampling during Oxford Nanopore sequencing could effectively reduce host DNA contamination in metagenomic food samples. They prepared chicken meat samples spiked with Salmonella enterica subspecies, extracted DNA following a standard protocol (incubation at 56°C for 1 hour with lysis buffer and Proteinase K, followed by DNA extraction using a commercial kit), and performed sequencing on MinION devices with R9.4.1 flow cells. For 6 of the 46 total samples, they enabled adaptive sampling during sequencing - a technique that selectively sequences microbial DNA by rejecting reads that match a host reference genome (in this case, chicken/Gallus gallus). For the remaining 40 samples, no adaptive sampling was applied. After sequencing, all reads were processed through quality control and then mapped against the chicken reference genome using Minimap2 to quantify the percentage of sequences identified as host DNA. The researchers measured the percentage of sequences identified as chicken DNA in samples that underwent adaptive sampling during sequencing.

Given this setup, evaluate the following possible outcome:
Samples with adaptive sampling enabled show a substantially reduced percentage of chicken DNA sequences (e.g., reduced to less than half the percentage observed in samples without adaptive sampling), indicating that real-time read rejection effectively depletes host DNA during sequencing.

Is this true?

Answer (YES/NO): NO